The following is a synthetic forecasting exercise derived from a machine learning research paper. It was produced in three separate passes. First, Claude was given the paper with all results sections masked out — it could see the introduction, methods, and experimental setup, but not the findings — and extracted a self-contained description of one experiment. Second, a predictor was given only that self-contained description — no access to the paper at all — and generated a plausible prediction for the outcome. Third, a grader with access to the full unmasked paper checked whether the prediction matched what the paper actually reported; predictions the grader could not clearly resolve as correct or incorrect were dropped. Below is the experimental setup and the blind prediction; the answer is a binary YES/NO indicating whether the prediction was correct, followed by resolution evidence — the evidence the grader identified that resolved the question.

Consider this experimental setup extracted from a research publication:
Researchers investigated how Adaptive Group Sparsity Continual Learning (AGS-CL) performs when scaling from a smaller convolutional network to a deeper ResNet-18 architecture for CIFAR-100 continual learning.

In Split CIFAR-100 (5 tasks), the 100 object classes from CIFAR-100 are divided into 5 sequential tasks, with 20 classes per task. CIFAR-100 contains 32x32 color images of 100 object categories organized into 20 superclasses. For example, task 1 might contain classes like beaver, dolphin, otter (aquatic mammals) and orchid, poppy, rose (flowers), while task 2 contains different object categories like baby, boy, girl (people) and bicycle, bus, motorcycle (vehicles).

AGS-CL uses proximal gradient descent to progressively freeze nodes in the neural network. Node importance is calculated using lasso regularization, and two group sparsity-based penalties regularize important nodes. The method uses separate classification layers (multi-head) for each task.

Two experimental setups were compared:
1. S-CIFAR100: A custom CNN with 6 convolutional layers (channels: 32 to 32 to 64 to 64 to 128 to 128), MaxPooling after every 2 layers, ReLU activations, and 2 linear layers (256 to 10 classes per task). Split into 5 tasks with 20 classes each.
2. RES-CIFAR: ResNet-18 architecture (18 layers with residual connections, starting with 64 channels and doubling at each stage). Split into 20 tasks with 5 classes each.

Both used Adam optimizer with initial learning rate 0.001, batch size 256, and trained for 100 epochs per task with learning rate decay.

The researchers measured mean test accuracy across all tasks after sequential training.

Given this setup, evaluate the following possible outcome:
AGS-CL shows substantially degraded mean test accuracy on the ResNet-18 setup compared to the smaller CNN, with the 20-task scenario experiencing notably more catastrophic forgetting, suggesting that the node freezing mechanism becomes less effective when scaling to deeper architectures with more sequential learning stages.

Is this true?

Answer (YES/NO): YES